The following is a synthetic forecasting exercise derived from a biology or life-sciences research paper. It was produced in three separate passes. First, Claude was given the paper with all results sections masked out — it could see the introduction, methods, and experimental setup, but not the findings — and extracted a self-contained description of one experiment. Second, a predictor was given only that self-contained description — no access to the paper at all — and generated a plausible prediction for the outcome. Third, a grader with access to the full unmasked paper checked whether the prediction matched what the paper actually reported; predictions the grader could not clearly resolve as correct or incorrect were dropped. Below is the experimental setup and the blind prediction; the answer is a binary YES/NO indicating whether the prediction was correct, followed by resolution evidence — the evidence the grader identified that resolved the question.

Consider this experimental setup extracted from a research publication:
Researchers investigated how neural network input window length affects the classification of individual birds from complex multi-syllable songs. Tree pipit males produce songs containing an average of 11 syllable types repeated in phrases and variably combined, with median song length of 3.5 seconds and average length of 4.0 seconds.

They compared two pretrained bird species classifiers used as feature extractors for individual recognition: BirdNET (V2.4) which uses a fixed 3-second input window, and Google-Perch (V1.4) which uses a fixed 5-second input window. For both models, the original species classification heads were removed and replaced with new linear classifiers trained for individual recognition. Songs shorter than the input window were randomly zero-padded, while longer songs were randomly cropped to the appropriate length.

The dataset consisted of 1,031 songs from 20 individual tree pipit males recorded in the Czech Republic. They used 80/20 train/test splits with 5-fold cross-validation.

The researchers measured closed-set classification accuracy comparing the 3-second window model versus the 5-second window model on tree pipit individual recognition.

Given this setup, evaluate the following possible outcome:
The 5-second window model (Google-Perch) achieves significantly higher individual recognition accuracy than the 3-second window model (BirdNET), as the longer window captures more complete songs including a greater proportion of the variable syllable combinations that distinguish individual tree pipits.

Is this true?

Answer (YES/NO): NO